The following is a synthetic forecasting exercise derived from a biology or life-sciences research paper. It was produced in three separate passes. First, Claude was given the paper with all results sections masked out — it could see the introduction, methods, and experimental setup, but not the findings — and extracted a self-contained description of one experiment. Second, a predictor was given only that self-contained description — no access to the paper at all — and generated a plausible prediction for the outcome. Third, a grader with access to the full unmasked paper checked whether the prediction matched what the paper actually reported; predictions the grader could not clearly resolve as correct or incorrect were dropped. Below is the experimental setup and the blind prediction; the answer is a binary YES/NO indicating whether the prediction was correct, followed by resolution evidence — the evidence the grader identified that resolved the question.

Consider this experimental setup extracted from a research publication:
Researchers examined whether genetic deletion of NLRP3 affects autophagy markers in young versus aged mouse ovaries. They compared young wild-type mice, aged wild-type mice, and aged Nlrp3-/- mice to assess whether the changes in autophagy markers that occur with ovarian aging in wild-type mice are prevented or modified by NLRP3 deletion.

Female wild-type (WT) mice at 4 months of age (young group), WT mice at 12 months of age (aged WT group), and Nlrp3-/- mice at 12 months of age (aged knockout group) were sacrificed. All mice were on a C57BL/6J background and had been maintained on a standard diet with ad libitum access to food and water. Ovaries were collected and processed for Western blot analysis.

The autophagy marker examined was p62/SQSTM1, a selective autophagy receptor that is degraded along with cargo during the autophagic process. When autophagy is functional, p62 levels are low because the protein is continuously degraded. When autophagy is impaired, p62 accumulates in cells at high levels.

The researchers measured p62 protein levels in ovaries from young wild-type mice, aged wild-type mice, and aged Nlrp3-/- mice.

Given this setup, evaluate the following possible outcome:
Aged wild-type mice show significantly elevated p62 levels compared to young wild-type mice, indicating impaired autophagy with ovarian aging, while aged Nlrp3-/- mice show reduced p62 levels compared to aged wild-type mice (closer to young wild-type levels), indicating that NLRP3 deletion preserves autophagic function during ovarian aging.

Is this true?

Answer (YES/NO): YES